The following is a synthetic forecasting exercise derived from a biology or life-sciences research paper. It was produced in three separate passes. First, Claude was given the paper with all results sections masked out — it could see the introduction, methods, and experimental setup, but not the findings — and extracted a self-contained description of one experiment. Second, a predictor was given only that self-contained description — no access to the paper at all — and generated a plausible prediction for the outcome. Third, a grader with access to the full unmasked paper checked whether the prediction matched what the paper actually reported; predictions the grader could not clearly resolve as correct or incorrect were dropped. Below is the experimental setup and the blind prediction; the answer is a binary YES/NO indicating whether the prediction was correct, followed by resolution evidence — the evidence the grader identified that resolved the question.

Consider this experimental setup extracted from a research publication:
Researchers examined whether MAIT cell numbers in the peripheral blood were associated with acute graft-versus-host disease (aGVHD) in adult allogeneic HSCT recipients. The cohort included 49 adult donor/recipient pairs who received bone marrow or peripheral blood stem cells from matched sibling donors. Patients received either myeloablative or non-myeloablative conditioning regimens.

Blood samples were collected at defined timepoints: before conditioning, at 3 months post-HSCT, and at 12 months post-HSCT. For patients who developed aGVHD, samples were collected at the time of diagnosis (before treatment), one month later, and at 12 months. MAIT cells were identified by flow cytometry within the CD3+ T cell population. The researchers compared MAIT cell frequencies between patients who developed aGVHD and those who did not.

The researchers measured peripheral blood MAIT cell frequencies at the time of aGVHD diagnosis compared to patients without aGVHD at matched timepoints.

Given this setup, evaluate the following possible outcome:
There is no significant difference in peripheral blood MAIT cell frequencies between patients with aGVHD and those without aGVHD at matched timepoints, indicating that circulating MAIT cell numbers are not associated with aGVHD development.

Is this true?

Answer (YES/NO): YES